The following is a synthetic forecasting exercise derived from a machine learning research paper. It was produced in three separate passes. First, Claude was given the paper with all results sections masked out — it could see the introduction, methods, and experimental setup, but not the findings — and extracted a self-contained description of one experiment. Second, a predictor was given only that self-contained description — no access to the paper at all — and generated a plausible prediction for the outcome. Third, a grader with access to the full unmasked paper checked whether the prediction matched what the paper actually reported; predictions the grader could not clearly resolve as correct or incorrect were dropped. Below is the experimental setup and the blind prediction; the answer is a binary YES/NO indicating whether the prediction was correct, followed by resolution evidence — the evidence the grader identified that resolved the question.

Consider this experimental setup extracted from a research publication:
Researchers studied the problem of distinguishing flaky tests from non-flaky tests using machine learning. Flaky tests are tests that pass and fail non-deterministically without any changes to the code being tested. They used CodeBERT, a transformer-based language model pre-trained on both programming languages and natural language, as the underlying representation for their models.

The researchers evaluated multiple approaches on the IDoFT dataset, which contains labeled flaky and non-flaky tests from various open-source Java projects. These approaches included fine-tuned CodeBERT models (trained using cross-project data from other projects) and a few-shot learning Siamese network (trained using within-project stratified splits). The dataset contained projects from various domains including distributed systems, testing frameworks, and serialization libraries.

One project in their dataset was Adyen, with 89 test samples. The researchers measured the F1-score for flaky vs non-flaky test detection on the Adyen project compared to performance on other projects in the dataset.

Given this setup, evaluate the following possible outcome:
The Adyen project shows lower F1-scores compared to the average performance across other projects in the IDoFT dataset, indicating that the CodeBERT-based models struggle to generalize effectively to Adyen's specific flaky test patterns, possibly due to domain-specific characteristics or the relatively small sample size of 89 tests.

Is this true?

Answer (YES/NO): YES